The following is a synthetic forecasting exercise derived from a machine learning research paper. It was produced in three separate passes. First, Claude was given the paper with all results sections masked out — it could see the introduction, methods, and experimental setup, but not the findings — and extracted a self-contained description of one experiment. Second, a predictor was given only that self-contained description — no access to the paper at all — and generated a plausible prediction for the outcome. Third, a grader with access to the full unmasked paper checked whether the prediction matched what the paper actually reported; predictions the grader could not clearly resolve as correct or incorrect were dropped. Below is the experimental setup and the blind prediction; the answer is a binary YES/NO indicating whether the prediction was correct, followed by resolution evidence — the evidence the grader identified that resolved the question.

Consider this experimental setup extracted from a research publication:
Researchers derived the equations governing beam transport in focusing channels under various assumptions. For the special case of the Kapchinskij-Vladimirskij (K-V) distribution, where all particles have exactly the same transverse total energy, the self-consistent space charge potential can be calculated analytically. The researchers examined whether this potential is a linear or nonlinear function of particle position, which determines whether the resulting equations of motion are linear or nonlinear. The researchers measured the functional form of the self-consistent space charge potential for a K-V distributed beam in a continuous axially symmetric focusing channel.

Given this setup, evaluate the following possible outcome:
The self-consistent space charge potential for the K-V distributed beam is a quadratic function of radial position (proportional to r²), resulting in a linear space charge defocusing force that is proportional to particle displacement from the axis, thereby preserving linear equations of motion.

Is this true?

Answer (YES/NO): YES